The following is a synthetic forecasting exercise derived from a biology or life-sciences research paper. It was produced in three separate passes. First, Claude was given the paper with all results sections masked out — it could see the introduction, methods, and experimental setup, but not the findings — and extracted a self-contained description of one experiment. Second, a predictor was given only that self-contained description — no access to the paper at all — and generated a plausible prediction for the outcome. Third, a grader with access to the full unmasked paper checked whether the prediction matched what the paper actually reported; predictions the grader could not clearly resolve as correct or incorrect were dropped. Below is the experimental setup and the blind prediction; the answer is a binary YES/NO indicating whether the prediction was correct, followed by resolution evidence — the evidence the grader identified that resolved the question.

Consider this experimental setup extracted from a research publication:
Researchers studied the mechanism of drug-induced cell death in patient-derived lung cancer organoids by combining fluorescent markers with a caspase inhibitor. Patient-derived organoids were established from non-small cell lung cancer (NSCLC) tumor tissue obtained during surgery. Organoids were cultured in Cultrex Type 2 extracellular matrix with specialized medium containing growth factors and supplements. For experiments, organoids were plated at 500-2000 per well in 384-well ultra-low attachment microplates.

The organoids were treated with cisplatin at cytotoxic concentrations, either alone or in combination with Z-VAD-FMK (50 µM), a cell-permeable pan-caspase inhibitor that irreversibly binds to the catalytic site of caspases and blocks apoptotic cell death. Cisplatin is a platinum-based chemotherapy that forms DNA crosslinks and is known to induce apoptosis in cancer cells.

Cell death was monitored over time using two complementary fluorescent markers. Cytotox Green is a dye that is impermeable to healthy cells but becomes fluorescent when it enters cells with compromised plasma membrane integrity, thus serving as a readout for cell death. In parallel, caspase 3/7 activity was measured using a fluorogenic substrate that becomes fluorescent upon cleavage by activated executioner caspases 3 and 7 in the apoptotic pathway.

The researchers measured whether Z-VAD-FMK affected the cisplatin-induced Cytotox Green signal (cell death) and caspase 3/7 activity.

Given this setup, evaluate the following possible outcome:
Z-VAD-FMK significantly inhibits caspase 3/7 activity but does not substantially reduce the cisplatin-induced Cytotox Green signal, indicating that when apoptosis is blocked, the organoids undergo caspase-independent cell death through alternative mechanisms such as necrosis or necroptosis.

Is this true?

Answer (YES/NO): NO